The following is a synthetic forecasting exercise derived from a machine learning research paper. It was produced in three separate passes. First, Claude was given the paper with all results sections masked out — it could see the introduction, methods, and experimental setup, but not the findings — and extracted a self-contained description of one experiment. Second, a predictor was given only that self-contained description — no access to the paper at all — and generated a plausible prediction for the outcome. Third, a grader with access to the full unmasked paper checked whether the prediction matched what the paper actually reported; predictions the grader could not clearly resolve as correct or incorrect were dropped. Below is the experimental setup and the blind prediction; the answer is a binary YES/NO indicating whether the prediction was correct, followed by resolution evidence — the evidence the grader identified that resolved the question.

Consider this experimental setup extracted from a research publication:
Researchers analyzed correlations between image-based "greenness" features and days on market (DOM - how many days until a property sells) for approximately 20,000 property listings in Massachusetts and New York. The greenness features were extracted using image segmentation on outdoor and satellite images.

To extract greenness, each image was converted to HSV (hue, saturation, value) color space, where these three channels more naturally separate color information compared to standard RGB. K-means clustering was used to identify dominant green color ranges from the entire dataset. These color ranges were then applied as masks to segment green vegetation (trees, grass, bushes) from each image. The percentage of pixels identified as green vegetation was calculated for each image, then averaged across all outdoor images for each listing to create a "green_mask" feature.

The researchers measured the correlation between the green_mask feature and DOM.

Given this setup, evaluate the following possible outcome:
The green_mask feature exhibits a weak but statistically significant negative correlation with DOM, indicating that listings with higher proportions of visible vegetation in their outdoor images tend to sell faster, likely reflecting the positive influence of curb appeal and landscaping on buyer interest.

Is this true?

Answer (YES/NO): NO